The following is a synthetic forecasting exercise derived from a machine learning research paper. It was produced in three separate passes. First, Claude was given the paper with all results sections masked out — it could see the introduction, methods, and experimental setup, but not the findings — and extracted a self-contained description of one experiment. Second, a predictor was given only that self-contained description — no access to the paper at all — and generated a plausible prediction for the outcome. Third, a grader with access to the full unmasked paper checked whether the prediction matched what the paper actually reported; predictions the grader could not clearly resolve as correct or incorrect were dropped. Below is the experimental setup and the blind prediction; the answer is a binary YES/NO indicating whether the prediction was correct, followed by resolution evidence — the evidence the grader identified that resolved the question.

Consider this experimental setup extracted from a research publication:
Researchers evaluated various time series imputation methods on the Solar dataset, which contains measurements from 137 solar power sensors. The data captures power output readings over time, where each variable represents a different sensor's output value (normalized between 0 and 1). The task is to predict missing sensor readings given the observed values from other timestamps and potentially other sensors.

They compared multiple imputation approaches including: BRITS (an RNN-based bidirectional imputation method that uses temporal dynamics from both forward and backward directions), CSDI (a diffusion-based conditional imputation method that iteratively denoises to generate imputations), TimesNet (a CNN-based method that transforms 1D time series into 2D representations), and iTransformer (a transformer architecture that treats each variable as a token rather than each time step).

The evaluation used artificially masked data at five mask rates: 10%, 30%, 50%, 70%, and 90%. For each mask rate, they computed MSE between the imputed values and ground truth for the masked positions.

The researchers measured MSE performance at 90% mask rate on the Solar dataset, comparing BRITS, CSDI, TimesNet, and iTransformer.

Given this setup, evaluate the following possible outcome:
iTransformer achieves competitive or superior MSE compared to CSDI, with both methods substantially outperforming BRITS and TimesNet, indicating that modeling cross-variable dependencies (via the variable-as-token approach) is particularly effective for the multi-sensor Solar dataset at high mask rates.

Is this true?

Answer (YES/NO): NO